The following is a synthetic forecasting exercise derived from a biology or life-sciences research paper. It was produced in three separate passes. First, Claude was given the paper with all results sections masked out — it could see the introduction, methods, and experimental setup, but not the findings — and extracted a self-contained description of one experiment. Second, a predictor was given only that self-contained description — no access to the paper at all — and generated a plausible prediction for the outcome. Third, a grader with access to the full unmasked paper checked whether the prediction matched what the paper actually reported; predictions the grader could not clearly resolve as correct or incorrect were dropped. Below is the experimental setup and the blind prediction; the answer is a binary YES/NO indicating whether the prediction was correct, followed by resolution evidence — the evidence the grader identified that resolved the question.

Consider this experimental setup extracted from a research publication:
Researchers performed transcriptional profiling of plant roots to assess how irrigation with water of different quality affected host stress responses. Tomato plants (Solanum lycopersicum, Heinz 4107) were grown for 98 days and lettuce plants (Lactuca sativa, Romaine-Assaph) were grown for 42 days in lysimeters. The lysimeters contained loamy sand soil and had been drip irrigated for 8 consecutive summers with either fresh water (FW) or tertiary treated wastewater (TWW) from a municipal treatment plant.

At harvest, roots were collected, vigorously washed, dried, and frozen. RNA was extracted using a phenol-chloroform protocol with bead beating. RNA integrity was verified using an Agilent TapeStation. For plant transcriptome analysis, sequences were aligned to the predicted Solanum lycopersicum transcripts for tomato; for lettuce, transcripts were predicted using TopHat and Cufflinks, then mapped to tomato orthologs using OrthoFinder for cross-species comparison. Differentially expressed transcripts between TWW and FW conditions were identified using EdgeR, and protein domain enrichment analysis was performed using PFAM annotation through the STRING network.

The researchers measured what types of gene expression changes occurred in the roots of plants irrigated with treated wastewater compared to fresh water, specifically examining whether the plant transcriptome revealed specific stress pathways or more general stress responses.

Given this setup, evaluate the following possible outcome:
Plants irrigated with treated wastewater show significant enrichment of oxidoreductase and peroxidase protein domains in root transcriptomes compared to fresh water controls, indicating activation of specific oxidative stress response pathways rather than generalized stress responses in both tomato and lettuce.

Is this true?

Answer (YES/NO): NO